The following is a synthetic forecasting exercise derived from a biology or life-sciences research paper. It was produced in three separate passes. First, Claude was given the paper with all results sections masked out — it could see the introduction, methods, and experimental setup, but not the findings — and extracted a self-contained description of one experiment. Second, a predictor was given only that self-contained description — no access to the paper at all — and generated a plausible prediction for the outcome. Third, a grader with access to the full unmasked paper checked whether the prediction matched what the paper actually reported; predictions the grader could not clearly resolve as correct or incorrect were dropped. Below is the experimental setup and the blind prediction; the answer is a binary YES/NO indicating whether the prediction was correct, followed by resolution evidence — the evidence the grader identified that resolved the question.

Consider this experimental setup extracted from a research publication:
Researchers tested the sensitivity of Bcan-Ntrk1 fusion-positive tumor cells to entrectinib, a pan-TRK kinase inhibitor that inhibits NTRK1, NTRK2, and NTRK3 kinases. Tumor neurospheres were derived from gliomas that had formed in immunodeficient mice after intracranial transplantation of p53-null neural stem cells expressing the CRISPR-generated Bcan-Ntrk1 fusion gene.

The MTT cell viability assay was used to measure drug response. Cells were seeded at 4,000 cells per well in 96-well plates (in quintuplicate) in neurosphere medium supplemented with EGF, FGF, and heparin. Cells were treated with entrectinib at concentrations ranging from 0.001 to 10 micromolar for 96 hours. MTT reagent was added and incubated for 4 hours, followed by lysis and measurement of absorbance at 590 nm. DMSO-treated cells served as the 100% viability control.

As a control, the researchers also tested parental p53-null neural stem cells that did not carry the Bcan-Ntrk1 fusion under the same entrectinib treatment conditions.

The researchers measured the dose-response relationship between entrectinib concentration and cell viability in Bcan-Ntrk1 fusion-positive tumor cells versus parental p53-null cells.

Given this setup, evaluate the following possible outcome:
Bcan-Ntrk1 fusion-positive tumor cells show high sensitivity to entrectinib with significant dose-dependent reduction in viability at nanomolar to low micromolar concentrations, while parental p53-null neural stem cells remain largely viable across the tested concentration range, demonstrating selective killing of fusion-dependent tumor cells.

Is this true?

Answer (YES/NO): YES